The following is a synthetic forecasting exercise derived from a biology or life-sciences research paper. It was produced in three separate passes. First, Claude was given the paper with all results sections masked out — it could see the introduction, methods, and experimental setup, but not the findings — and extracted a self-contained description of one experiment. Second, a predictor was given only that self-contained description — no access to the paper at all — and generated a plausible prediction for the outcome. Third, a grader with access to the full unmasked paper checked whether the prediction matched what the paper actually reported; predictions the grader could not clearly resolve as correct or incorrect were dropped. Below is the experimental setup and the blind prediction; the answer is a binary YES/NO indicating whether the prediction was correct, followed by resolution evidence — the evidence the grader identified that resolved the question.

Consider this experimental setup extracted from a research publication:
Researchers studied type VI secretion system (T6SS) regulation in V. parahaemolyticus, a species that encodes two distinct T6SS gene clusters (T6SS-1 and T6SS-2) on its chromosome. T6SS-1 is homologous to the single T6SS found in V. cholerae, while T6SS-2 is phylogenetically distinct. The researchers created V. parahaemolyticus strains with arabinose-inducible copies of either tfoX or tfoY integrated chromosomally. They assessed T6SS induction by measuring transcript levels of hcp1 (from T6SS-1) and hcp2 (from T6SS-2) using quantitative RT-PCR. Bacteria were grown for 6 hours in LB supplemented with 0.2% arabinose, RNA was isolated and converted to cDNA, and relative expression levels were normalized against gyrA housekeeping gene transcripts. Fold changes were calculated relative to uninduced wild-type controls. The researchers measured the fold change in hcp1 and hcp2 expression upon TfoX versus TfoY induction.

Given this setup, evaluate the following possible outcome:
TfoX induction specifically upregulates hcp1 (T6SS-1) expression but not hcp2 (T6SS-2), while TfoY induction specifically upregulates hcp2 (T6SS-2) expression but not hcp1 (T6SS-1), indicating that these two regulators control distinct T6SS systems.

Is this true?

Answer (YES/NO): NO